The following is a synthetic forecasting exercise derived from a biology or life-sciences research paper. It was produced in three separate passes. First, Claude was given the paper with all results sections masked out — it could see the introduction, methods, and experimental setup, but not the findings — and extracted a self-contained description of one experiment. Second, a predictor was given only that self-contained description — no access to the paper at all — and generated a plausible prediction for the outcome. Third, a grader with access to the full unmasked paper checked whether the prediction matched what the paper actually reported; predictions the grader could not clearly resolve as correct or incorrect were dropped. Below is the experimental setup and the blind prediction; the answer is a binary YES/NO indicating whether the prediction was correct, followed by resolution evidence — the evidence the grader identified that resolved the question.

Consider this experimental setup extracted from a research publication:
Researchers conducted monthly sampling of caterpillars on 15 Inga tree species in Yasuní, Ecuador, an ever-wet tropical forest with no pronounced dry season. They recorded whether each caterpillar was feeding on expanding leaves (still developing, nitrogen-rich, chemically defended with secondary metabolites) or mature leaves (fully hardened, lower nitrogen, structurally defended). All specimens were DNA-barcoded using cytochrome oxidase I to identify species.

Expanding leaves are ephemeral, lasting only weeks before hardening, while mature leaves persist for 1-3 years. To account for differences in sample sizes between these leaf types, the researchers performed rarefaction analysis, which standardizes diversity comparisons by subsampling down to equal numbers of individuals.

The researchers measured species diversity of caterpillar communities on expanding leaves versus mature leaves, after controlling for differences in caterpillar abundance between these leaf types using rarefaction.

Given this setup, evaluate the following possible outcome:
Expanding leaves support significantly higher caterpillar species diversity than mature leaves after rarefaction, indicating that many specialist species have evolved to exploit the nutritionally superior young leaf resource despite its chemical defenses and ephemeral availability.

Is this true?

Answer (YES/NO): NO